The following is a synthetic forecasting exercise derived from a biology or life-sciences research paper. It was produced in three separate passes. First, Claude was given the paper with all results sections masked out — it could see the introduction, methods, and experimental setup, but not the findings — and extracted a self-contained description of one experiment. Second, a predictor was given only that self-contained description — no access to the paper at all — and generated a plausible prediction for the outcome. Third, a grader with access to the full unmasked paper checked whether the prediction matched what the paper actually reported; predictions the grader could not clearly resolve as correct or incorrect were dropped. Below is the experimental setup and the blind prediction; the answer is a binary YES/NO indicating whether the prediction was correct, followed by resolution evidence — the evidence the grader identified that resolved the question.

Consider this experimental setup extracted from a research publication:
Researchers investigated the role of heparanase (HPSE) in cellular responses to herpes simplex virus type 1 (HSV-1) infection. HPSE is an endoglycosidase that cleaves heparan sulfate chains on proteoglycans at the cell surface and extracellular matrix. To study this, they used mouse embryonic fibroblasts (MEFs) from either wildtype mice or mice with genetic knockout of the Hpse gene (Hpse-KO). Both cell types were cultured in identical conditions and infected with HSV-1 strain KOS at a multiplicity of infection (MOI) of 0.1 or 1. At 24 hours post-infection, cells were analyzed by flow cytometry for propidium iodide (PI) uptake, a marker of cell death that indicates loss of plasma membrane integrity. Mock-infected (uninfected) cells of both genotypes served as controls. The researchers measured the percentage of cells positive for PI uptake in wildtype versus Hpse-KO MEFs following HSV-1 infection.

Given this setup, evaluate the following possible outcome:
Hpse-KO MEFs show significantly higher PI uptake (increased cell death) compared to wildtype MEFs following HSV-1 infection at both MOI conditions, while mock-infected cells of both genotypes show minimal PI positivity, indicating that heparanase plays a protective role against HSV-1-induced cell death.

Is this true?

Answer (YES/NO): NO